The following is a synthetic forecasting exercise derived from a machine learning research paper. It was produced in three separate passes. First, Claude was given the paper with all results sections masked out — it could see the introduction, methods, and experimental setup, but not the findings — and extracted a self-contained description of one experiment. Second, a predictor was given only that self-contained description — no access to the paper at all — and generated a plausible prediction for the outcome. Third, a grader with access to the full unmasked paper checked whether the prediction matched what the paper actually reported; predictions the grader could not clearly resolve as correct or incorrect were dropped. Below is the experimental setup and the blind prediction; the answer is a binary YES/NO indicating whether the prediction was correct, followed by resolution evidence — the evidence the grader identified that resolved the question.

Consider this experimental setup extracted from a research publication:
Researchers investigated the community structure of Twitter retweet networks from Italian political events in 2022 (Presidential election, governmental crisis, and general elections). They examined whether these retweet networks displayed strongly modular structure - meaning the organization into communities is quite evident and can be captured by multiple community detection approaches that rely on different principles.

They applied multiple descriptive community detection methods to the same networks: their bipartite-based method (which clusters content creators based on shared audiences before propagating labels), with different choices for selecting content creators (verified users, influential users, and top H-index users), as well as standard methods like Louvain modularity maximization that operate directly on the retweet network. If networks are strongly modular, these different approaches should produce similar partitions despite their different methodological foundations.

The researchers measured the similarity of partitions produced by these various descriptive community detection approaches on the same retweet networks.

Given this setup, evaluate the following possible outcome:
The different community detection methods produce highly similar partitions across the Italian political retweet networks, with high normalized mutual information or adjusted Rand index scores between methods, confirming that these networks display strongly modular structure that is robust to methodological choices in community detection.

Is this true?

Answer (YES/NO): YES